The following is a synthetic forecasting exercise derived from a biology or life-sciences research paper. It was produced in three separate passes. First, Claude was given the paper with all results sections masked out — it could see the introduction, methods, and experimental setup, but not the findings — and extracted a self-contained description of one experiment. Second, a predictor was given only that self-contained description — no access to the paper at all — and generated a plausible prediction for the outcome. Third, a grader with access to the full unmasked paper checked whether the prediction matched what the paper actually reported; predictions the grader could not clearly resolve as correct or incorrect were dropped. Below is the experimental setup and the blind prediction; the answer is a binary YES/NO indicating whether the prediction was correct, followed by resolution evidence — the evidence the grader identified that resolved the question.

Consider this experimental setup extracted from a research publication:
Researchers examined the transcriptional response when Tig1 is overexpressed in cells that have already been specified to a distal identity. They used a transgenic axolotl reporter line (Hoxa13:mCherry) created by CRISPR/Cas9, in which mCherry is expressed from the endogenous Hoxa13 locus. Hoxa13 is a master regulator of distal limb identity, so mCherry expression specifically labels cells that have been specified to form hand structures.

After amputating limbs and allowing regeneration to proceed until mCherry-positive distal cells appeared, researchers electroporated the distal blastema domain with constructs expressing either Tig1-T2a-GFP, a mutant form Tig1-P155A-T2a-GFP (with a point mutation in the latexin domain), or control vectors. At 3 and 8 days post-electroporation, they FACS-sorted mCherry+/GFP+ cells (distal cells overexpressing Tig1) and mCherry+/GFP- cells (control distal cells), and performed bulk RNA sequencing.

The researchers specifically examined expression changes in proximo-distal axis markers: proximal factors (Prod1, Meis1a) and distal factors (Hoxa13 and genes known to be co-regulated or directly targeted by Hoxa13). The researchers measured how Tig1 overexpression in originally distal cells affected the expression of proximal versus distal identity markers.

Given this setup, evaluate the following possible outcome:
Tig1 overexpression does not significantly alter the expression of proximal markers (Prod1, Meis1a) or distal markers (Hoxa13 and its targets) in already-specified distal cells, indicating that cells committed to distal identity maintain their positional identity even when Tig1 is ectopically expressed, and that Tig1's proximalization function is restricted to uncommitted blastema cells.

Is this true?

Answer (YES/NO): NO